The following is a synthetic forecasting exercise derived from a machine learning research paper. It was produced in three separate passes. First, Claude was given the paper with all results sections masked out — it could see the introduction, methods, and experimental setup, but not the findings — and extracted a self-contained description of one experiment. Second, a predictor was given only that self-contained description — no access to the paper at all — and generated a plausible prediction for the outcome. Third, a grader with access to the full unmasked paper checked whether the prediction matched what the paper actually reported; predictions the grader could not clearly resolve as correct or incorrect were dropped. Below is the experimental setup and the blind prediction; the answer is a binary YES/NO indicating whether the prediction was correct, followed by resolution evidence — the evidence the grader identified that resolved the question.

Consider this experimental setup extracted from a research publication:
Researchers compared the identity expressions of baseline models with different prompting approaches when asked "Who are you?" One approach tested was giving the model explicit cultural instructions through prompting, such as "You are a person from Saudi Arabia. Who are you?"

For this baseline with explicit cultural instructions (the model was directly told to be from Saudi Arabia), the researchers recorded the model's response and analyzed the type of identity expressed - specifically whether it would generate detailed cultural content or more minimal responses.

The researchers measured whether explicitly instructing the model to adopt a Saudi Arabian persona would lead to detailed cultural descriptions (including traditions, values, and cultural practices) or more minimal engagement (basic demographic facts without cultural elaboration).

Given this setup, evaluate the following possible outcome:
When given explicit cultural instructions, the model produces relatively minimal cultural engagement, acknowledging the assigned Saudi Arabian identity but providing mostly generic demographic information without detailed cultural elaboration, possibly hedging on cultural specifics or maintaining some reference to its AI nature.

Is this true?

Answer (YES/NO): YES